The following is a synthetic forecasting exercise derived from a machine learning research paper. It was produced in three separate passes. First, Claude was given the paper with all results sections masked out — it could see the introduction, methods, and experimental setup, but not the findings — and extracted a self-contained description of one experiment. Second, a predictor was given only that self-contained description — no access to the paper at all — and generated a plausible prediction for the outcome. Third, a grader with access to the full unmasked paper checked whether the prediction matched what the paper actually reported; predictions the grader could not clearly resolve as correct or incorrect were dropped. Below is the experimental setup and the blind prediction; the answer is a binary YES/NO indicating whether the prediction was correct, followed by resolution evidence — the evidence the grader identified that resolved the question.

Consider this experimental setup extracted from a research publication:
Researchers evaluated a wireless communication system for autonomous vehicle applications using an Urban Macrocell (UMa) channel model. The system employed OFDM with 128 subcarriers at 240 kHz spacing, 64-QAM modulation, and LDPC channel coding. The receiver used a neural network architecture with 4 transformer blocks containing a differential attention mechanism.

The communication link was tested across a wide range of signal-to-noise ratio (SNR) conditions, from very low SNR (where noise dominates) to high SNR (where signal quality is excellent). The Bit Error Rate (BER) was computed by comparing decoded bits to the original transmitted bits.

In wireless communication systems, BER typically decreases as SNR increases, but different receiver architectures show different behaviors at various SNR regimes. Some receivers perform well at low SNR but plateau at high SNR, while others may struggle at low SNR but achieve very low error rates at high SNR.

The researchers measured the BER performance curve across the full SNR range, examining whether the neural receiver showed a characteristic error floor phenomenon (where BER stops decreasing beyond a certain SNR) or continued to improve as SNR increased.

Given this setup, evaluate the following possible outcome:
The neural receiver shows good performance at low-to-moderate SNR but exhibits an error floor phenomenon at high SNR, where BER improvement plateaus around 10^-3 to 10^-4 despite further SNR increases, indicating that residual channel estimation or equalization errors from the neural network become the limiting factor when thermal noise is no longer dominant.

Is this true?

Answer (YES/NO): NO